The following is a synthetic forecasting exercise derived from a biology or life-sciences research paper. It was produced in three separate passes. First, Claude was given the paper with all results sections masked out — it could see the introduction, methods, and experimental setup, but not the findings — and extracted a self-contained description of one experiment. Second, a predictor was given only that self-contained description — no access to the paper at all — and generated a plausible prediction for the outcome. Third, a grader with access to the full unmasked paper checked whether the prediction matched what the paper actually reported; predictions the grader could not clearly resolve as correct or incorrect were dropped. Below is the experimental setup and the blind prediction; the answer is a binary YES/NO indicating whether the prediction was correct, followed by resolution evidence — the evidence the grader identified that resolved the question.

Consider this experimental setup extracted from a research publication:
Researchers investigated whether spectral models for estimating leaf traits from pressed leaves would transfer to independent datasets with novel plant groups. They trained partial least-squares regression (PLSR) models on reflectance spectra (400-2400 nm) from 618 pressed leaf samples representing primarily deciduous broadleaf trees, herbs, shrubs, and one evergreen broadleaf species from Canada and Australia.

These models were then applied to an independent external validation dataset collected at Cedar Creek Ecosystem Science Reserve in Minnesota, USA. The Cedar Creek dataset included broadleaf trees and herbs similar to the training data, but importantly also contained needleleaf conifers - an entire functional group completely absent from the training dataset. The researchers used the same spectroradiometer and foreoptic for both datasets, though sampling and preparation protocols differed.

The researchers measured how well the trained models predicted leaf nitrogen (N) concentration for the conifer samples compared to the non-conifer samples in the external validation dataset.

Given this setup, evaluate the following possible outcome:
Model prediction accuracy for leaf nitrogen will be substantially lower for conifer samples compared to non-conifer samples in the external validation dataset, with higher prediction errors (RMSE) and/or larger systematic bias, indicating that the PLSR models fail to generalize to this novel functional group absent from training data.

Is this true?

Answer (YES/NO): YES